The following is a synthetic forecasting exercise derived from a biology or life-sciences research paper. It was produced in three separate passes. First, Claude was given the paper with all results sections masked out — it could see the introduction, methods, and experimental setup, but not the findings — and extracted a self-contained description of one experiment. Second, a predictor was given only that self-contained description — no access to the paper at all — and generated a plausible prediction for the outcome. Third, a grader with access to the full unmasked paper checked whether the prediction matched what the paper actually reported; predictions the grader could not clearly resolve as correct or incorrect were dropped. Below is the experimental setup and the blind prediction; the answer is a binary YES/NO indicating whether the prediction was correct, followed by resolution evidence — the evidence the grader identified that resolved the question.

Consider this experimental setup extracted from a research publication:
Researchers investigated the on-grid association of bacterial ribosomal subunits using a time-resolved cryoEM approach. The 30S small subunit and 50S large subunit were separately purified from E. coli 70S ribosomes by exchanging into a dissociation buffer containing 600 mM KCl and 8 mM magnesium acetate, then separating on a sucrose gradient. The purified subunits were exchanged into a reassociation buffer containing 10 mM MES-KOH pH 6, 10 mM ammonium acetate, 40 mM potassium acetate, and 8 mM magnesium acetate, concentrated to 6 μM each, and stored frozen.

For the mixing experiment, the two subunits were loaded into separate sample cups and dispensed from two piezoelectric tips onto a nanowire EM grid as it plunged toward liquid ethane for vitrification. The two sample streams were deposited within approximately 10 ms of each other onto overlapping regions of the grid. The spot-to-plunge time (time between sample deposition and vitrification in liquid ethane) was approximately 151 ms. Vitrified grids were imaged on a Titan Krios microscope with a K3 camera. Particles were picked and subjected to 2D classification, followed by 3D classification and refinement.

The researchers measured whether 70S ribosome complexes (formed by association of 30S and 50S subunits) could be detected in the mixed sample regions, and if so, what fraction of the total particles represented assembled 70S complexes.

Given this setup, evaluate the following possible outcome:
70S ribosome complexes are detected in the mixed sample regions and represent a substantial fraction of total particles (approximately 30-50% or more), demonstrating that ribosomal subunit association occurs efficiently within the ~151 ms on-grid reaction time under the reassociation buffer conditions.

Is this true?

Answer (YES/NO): NO